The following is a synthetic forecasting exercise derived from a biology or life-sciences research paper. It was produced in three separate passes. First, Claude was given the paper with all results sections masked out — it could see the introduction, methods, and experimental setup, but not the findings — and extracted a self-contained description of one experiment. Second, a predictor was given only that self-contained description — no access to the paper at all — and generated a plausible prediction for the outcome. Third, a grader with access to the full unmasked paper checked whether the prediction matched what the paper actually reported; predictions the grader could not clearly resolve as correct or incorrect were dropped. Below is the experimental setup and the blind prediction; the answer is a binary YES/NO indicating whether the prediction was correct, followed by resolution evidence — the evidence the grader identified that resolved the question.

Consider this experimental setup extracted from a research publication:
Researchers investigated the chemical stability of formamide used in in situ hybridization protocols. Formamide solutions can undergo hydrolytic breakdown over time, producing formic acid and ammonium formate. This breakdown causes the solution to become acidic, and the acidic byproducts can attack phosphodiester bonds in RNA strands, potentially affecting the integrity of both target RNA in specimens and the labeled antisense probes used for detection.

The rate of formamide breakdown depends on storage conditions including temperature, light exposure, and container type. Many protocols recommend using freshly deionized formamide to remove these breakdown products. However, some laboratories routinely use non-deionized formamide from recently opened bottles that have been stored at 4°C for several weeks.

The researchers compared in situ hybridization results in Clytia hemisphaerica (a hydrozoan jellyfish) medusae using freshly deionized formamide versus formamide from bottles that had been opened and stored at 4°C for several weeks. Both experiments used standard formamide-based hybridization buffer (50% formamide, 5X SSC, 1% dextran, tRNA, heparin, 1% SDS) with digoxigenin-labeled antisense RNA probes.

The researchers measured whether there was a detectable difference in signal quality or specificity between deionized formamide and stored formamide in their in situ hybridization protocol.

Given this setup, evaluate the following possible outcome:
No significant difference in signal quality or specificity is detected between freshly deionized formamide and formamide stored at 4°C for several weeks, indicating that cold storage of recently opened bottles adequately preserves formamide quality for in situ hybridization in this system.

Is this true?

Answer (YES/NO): YES